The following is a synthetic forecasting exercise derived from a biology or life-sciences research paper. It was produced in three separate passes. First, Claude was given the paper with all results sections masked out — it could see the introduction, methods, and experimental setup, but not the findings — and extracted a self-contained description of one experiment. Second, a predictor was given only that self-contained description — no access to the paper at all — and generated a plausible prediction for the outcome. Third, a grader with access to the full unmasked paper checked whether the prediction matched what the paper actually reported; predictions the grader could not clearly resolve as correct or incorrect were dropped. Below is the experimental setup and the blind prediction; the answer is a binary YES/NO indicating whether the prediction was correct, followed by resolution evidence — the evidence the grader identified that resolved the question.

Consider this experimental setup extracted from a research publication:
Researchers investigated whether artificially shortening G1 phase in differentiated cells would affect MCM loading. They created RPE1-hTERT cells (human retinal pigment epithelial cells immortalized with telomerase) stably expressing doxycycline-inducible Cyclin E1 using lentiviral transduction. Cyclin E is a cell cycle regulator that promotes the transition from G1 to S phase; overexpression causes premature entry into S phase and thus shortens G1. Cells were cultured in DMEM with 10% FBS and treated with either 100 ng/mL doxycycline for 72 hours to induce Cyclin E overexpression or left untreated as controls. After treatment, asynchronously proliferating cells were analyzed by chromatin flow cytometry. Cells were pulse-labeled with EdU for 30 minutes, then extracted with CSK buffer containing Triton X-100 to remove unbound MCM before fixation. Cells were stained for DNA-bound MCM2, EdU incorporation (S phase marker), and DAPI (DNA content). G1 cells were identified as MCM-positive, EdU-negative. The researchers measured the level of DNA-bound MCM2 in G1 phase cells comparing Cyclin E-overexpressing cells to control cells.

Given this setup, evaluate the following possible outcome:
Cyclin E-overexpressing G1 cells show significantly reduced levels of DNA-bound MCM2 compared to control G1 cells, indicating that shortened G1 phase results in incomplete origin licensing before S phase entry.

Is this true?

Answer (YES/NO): NO